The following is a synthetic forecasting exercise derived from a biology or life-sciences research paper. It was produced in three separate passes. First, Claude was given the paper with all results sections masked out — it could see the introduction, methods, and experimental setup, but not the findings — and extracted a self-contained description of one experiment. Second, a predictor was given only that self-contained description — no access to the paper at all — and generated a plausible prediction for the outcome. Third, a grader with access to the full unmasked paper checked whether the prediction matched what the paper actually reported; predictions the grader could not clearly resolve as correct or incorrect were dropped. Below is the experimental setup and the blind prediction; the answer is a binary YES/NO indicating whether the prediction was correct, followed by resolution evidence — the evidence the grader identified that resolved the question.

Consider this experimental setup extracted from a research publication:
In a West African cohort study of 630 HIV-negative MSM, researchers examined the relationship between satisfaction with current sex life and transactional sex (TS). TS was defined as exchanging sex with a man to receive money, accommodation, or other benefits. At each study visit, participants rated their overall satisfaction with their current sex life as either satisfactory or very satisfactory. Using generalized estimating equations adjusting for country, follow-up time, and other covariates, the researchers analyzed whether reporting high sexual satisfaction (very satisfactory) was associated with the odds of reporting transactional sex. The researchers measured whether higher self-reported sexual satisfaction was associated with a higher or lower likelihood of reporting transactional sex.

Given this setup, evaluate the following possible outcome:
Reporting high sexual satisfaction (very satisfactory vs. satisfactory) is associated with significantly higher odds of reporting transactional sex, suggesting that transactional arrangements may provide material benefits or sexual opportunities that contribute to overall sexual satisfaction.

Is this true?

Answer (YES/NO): YES